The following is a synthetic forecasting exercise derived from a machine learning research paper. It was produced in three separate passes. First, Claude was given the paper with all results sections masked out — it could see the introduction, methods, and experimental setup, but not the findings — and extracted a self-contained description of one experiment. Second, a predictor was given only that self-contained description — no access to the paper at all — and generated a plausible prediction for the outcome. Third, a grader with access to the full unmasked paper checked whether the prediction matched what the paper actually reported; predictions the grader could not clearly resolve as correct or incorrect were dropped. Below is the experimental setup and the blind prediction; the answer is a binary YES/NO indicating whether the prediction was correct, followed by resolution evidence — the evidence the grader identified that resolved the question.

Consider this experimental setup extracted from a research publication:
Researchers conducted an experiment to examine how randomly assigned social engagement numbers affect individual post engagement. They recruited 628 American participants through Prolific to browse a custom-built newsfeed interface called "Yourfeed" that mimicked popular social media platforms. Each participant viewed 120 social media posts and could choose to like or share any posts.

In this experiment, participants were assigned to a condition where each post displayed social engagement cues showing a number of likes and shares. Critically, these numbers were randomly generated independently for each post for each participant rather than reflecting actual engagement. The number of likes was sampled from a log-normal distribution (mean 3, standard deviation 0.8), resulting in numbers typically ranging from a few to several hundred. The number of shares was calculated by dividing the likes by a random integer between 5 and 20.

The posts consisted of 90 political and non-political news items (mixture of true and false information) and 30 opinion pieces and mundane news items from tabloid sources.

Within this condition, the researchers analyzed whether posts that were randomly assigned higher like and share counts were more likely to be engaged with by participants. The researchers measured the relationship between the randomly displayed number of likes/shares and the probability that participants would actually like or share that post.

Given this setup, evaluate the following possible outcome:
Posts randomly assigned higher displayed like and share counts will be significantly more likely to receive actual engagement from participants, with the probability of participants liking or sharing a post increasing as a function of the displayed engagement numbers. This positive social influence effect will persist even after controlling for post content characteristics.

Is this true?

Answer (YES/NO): YES